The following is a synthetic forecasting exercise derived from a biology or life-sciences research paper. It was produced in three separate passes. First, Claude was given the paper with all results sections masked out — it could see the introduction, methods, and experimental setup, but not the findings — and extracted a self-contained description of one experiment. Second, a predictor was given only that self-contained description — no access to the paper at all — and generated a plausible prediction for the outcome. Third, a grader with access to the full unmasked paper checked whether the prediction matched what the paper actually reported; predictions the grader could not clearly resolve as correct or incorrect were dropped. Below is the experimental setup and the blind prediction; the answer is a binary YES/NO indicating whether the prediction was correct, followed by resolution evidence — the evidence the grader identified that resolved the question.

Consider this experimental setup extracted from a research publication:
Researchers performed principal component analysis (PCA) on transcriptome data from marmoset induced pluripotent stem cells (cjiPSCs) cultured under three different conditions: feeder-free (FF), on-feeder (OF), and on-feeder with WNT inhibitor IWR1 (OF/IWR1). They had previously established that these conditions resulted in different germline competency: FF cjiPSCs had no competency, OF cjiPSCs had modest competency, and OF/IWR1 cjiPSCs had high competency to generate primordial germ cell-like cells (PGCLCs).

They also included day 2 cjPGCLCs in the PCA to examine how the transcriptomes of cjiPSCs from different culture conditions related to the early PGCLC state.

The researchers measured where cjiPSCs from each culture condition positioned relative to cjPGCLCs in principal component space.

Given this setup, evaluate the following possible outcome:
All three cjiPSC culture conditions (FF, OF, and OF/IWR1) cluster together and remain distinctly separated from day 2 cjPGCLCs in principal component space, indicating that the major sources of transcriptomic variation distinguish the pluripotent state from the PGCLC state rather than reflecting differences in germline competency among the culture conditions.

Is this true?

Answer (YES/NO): NO